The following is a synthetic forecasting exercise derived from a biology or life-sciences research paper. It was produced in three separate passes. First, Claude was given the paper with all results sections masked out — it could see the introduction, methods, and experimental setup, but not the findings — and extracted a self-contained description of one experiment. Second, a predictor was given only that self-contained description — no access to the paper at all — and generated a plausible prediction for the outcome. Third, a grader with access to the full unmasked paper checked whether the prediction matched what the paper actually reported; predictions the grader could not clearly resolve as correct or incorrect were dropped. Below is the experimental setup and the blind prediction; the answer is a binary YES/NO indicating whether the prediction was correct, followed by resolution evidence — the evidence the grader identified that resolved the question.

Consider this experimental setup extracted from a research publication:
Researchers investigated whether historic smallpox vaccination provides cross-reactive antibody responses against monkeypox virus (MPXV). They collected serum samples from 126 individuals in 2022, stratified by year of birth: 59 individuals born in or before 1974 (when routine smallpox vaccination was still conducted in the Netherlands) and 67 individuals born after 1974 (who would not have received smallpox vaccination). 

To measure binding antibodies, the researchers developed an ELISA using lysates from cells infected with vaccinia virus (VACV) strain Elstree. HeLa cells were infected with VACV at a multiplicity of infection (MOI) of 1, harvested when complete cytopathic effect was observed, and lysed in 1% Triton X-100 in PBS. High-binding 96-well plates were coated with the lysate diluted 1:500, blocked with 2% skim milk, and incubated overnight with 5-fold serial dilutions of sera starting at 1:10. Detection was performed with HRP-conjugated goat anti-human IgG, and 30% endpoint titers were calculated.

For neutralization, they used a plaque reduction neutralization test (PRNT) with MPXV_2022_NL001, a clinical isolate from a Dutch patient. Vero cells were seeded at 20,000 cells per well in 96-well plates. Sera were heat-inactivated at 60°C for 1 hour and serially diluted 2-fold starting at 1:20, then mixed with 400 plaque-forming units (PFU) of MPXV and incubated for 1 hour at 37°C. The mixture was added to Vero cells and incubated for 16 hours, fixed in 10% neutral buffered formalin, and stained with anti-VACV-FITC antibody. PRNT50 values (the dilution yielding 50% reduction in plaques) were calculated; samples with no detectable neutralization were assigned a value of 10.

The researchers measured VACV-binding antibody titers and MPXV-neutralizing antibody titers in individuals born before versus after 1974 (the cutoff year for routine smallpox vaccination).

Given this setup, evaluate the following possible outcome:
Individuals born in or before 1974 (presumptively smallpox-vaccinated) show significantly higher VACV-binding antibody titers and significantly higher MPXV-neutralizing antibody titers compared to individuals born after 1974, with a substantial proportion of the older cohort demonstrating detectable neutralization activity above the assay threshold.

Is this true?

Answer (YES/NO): YES